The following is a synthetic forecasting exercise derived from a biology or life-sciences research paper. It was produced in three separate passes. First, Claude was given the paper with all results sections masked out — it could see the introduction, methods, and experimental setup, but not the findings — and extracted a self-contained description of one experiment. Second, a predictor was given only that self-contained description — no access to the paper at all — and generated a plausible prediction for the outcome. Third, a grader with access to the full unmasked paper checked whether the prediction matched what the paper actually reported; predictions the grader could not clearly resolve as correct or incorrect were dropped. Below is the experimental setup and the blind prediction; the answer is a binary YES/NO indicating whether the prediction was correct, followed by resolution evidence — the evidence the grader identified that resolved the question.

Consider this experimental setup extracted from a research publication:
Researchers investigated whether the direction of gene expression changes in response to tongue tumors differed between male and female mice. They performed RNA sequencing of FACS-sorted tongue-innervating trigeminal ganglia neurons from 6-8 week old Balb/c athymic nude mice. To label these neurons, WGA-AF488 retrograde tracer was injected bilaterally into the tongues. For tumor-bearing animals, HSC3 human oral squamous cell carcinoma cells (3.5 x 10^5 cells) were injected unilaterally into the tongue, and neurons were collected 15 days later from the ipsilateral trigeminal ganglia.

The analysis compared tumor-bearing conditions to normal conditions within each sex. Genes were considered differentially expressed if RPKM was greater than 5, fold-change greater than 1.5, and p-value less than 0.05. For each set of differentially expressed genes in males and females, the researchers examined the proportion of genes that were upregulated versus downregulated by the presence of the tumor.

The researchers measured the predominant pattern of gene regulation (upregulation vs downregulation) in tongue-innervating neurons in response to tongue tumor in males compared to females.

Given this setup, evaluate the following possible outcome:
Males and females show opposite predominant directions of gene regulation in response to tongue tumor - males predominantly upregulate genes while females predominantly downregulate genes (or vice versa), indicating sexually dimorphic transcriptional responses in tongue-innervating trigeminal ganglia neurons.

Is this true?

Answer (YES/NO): NO